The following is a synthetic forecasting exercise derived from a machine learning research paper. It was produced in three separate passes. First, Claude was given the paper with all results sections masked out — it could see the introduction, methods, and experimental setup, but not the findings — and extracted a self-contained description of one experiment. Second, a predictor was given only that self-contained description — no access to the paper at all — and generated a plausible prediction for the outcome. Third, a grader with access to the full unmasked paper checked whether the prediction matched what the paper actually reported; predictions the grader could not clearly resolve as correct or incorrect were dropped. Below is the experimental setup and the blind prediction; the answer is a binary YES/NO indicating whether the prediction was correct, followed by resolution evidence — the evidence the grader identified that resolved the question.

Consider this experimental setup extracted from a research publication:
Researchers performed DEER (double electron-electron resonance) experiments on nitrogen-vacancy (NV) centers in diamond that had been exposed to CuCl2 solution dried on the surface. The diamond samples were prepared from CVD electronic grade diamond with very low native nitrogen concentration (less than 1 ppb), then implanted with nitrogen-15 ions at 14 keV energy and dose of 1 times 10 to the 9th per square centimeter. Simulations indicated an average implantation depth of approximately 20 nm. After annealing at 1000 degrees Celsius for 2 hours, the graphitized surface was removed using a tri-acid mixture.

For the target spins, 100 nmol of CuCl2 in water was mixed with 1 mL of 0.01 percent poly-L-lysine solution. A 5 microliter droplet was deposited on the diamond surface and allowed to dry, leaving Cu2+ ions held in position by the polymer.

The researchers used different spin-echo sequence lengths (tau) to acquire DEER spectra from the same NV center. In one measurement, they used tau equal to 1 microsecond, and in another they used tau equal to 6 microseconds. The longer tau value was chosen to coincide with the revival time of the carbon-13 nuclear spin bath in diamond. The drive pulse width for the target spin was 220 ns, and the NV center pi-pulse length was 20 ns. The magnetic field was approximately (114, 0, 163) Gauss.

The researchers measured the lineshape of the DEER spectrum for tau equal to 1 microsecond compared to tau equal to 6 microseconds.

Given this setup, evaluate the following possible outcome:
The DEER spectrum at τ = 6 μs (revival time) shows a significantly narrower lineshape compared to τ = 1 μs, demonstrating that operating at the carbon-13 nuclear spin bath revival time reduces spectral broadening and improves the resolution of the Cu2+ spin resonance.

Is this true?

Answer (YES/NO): NO